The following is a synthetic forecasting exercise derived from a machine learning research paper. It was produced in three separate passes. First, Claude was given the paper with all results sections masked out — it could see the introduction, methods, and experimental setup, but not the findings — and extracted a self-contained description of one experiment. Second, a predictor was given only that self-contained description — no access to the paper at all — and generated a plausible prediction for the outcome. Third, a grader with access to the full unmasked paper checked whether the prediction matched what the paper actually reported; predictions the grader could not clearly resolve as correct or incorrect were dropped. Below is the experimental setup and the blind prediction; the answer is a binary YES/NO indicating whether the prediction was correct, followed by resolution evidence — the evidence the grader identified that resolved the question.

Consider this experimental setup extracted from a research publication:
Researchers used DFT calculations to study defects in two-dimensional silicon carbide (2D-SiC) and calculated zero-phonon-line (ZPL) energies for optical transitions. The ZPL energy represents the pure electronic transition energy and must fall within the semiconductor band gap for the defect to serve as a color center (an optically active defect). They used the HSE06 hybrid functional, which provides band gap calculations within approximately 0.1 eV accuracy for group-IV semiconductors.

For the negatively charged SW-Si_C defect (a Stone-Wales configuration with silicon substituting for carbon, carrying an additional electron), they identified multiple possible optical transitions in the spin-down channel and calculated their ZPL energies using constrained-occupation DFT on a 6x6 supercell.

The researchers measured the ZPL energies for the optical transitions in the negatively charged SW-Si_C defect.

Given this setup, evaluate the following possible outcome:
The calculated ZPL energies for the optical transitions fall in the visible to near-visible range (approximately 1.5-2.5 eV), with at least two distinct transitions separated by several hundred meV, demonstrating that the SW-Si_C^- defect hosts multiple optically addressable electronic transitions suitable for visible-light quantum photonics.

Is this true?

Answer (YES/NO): NO